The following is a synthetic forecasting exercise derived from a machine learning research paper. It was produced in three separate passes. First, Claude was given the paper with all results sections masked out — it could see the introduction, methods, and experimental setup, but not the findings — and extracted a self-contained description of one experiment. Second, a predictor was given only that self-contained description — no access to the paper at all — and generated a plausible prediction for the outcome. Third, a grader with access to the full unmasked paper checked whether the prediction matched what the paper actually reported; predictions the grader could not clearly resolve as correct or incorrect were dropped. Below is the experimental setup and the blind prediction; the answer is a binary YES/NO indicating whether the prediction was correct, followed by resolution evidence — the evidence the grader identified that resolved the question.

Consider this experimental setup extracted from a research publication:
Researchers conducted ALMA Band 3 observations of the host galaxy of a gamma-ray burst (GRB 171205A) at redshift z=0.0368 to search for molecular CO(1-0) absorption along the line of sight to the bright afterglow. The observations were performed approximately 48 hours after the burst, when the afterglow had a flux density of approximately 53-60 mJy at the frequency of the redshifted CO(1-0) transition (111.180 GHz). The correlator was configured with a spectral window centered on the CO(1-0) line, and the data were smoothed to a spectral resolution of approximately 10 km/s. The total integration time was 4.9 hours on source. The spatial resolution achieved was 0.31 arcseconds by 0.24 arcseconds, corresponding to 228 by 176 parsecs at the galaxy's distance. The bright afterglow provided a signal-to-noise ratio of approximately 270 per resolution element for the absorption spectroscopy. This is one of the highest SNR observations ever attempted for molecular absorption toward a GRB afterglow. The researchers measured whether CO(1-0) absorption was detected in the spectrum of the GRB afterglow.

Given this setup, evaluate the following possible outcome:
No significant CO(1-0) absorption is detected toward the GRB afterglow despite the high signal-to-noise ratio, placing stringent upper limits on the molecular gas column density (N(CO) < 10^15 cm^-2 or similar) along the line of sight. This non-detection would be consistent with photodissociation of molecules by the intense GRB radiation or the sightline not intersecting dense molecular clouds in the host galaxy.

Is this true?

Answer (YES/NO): YES